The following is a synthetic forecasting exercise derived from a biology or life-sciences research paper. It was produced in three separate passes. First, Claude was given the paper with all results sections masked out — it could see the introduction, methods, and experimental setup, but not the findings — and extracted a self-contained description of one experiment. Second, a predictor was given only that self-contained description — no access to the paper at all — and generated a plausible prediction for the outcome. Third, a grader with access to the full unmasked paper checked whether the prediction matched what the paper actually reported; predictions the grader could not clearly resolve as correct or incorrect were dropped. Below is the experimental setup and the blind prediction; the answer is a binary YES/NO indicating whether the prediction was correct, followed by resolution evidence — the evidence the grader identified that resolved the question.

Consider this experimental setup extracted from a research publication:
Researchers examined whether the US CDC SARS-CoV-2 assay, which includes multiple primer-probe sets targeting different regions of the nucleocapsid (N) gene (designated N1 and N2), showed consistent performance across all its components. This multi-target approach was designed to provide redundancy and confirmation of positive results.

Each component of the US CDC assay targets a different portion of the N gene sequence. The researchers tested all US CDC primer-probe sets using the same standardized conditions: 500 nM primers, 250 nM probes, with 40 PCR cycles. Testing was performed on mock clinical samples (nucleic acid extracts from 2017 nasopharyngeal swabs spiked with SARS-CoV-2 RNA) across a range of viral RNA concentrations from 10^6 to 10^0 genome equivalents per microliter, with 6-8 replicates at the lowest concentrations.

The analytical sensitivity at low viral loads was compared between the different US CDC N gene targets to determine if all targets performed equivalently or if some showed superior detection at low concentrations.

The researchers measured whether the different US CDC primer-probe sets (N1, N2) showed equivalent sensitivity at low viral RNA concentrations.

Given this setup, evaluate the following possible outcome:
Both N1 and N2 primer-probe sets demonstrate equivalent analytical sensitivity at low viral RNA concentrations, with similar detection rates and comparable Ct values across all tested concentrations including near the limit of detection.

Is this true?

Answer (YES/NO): NO